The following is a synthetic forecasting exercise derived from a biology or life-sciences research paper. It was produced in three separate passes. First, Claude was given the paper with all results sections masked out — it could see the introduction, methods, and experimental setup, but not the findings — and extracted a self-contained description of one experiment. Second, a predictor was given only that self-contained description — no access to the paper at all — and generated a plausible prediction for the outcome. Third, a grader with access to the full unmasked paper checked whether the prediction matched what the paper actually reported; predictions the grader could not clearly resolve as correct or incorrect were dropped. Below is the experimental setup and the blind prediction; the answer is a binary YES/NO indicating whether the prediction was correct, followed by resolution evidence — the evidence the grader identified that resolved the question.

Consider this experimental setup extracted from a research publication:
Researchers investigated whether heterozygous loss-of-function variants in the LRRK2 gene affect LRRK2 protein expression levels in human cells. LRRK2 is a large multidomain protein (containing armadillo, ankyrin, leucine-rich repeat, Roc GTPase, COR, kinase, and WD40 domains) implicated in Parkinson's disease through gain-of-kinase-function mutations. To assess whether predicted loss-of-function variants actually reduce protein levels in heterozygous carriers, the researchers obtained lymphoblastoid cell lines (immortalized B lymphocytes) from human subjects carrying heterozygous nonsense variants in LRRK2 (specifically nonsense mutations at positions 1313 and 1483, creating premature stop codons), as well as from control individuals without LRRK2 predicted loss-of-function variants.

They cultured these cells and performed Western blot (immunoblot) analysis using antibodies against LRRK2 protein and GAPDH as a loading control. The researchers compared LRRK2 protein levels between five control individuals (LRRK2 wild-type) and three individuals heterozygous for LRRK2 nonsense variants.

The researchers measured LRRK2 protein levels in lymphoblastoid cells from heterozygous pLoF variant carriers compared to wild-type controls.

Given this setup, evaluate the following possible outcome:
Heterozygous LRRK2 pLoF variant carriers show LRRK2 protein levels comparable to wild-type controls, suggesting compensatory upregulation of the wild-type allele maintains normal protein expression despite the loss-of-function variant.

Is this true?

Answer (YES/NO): NO